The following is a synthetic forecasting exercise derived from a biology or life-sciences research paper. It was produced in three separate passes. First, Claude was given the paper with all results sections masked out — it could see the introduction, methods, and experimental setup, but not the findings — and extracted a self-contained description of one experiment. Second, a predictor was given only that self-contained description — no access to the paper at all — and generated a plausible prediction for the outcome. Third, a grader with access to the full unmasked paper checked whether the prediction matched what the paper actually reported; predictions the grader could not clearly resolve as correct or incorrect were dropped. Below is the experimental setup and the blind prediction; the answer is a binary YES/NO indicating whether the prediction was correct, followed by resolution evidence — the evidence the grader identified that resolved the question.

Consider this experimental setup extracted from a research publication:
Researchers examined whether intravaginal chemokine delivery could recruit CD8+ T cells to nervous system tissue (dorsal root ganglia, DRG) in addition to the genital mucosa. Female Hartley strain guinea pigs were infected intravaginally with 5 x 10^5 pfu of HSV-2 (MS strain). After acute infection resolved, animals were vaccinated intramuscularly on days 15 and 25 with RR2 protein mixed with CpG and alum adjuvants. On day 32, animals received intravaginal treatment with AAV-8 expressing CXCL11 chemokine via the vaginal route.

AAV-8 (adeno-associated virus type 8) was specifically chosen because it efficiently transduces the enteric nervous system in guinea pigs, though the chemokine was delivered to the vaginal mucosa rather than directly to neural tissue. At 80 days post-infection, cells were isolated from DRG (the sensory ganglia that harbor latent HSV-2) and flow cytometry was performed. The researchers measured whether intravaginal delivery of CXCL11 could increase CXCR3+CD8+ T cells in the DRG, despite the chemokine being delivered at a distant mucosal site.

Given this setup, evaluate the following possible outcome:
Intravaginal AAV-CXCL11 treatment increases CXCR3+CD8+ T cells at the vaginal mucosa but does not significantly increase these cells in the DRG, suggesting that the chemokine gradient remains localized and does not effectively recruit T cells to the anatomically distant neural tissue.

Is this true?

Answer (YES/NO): NO